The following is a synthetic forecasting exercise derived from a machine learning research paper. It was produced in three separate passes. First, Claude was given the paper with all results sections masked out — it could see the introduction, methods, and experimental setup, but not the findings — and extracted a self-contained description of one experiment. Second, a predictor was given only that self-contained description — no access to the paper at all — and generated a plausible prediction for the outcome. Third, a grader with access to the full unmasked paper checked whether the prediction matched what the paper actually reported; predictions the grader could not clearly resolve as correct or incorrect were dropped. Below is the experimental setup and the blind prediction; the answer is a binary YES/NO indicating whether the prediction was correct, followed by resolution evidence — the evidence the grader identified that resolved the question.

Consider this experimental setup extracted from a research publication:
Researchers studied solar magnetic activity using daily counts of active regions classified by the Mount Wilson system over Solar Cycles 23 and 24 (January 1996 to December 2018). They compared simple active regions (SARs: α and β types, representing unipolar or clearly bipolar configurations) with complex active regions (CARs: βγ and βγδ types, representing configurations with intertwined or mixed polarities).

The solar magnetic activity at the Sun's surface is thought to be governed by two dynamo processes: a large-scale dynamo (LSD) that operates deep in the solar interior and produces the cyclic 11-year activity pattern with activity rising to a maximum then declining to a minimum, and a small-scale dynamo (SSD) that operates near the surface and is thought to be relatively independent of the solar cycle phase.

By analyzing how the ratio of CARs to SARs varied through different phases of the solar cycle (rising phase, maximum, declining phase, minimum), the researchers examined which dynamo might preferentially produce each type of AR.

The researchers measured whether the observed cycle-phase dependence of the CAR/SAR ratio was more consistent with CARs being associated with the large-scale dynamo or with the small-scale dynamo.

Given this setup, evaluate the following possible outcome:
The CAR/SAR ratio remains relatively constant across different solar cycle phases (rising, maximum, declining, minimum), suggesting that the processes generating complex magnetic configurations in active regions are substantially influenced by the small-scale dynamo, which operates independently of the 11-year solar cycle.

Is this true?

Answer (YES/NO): NO